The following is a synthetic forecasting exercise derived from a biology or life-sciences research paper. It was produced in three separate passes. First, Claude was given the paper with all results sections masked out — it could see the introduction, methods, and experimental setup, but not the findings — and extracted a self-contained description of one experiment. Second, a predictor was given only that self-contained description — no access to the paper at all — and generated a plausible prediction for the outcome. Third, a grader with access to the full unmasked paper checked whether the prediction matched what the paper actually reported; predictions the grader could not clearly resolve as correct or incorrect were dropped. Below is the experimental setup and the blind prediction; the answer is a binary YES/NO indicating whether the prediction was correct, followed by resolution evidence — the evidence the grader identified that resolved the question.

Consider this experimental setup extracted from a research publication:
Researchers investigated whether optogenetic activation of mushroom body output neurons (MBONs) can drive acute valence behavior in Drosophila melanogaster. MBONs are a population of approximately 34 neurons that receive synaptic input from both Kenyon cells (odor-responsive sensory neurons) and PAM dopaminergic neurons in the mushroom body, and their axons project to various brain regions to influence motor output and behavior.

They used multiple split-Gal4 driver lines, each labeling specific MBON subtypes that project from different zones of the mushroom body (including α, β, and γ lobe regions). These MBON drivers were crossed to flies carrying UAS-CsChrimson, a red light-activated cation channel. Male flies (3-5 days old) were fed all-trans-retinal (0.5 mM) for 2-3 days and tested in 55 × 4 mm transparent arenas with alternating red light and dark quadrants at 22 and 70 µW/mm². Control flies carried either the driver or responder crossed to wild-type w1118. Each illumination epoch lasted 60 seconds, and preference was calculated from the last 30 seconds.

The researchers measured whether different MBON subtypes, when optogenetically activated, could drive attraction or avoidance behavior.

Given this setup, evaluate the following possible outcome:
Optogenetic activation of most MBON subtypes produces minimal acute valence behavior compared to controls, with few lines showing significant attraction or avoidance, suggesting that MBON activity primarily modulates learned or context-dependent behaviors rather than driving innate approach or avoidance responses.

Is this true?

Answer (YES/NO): NO